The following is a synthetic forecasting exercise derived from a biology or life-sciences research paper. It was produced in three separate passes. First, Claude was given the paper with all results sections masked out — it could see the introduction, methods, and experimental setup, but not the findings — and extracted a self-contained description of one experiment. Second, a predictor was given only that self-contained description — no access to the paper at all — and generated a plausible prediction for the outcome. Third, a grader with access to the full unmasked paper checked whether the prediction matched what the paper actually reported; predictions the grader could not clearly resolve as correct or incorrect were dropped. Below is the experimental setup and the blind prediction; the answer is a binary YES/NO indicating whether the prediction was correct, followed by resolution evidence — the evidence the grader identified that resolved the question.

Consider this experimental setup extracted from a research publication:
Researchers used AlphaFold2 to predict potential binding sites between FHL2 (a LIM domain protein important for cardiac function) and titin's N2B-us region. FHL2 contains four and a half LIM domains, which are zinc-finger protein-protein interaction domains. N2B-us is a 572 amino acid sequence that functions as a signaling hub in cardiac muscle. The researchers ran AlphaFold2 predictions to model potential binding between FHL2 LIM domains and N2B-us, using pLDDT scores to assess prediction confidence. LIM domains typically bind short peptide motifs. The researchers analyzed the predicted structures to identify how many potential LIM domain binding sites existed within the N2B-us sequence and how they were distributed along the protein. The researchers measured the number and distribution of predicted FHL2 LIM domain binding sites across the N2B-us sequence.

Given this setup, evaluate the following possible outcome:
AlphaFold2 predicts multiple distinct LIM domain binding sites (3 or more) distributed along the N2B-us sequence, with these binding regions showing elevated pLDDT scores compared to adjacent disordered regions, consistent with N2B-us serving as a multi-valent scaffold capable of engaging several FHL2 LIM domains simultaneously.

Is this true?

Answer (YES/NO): YES